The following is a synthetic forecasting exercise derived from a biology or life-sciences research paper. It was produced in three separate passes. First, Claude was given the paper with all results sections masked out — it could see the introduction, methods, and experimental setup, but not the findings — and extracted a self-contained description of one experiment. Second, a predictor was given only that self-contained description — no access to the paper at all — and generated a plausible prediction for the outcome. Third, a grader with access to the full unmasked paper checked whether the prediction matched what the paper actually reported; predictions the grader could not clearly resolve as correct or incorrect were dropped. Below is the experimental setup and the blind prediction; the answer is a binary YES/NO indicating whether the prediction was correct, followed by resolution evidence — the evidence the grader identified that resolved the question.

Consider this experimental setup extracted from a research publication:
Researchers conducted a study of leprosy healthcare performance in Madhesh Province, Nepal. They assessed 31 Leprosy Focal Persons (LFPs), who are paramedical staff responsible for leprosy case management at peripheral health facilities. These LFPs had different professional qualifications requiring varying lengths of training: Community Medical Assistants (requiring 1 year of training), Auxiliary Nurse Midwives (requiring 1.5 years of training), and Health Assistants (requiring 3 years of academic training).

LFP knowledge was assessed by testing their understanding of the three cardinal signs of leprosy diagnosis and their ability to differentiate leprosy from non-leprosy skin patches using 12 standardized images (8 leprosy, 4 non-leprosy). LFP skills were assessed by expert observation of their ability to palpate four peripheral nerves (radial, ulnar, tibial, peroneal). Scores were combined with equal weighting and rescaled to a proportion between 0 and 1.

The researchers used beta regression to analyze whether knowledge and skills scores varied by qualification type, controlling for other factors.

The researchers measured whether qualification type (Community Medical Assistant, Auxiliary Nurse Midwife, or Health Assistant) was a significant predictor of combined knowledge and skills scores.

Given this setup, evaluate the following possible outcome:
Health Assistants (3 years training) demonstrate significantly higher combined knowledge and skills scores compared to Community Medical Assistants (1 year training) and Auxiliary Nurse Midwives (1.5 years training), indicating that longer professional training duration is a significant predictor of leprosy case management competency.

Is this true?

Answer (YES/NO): NO